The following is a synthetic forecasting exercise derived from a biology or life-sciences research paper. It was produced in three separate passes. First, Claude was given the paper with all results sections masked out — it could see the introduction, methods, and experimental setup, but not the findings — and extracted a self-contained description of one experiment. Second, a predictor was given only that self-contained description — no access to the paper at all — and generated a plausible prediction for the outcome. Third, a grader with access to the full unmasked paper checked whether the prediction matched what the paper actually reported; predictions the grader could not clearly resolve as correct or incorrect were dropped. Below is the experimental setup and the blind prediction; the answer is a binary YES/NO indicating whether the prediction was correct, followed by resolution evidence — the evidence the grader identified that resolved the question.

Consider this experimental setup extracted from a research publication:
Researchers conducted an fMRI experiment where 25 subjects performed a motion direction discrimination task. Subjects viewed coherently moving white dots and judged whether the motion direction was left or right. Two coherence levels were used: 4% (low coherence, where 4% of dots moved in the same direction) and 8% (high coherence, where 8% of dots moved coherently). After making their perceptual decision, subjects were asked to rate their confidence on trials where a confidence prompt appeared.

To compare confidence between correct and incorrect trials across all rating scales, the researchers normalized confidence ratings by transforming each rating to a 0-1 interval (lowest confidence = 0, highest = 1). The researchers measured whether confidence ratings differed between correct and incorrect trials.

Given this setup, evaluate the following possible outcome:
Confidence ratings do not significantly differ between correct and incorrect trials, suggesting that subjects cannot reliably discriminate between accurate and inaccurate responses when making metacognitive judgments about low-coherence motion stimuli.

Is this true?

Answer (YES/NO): NO